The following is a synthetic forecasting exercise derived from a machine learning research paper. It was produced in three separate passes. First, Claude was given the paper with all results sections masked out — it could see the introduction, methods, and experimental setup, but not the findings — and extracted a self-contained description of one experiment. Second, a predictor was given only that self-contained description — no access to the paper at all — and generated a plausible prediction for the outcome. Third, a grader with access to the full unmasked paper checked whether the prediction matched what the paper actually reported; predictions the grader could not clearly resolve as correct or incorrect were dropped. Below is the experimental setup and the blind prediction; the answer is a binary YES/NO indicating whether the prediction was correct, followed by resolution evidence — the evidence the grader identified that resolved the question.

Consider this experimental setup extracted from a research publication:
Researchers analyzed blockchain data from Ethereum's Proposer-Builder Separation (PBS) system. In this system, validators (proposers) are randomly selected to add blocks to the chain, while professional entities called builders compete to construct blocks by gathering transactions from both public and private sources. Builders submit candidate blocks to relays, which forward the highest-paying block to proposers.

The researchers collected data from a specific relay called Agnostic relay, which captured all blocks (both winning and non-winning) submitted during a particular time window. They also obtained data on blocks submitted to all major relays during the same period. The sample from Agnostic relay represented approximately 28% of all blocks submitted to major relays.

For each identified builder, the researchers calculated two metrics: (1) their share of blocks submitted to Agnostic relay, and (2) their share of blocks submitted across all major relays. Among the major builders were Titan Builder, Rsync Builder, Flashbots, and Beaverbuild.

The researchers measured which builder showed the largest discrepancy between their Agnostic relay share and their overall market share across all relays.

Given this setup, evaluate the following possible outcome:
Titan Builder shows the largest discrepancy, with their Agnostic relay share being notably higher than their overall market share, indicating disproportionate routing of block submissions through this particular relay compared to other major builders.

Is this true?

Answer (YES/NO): NO